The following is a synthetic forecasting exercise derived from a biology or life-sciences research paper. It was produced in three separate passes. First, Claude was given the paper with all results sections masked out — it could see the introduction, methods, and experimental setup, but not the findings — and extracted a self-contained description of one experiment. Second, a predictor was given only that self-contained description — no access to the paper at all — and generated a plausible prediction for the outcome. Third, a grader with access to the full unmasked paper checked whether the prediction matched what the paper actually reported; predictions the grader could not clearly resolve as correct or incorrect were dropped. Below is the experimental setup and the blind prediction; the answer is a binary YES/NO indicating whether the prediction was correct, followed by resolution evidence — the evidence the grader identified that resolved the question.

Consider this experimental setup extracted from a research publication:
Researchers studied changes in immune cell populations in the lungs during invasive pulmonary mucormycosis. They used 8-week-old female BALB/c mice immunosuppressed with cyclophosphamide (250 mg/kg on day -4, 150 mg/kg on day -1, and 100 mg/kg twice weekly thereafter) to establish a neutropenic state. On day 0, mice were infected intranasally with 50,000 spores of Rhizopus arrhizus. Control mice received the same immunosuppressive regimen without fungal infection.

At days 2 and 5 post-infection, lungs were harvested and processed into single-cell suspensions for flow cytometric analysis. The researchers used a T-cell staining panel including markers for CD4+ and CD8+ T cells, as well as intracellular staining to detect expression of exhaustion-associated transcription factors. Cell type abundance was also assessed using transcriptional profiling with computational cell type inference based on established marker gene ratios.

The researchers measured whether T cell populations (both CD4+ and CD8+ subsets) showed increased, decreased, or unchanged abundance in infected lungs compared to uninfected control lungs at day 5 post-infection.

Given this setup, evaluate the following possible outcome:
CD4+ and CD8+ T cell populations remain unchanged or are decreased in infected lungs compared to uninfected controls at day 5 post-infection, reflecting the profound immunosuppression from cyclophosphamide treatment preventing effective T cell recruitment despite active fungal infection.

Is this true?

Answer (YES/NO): NO